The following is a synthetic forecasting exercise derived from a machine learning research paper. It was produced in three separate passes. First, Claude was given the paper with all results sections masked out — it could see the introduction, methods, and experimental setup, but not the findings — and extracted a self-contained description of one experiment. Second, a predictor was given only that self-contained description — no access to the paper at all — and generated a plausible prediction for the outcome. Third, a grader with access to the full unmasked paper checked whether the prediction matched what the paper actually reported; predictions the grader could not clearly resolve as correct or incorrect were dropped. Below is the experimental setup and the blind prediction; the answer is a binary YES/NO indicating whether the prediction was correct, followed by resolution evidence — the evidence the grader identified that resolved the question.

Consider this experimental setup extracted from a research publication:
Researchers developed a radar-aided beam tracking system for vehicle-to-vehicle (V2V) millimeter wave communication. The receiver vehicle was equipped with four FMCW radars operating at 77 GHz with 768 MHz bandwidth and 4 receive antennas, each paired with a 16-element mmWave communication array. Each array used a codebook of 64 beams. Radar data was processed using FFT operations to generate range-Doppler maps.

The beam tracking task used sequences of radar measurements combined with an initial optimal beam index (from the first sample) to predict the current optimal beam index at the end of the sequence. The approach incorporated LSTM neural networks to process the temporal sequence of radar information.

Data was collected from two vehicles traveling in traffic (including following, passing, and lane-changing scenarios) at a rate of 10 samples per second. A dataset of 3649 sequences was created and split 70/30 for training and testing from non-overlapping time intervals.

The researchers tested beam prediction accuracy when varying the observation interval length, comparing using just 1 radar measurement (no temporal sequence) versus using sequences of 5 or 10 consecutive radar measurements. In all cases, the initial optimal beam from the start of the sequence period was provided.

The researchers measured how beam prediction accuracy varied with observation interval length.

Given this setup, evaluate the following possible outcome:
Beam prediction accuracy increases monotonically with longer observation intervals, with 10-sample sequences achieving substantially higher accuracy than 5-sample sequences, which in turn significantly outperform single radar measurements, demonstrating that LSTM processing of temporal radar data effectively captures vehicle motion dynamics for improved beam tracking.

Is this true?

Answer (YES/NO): NO